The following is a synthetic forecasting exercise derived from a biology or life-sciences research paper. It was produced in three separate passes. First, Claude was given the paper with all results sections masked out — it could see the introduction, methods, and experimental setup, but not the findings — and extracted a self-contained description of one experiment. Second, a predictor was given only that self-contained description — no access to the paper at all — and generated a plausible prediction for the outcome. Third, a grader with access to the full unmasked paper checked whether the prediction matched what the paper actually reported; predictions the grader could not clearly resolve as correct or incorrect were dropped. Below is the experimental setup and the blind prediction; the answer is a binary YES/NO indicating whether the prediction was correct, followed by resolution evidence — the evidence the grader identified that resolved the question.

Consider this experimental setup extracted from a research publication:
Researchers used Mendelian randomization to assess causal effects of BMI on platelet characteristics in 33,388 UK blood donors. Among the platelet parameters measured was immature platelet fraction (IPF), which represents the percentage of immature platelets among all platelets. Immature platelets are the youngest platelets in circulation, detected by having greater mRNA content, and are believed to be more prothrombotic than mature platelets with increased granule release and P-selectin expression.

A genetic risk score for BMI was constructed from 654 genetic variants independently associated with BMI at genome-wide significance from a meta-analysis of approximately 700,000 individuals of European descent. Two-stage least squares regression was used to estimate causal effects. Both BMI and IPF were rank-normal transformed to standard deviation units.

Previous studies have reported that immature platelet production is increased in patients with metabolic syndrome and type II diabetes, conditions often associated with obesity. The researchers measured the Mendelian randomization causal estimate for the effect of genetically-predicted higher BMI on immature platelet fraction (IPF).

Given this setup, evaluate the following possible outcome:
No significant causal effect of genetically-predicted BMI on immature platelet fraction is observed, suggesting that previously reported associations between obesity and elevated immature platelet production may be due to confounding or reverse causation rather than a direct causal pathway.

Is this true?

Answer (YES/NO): NO